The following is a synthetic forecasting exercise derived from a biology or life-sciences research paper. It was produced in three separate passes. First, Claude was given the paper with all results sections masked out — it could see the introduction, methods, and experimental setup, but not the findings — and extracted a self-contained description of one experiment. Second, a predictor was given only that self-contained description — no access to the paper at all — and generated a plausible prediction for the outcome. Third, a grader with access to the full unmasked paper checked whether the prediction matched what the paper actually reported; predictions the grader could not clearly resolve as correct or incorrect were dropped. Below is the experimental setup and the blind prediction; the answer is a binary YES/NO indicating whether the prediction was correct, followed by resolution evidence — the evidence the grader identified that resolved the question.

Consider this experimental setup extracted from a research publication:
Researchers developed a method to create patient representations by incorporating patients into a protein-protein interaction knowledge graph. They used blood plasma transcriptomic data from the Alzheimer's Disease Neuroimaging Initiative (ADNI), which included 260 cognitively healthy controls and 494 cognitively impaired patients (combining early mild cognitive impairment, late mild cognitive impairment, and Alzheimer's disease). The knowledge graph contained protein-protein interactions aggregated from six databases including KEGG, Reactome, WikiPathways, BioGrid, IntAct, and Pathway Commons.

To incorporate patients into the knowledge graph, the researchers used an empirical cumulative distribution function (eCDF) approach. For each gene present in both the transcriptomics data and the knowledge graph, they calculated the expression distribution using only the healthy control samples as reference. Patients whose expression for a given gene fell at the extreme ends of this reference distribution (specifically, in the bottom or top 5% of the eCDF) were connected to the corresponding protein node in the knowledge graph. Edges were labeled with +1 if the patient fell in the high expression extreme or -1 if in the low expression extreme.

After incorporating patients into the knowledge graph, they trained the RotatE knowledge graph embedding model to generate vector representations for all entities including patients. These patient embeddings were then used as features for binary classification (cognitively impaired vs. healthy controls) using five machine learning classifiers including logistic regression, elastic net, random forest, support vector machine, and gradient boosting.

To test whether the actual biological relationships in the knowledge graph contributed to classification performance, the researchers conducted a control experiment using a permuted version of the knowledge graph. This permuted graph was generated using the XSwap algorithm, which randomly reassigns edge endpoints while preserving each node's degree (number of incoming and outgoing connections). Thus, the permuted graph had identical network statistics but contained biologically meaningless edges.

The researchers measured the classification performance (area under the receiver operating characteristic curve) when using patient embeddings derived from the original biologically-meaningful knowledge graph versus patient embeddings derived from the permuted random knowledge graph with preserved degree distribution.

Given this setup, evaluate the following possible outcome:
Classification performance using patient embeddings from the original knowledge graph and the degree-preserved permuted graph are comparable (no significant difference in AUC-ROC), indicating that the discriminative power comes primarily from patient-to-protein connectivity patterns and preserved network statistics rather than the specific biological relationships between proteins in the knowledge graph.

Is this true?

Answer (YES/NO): NO